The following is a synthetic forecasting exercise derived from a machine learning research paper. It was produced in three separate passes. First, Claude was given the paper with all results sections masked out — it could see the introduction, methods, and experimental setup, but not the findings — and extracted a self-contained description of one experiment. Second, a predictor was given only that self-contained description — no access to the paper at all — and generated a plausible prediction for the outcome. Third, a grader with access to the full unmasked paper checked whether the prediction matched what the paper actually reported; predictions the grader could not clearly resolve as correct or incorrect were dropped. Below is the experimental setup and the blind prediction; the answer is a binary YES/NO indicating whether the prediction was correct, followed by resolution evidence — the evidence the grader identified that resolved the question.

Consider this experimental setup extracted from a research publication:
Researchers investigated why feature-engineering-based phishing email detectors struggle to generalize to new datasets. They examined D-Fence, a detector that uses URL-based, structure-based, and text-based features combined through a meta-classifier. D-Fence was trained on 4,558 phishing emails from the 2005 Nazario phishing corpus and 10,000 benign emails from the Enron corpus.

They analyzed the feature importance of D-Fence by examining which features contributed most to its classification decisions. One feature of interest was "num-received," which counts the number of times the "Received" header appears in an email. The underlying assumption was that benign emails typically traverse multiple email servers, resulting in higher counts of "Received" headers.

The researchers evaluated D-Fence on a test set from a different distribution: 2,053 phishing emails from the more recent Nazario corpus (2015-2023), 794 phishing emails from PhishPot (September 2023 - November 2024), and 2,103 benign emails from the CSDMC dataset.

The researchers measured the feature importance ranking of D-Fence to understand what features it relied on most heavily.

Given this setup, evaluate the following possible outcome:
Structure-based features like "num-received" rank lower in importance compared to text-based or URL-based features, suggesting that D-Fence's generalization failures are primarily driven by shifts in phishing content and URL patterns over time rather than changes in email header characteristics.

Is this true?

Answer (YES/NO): NO